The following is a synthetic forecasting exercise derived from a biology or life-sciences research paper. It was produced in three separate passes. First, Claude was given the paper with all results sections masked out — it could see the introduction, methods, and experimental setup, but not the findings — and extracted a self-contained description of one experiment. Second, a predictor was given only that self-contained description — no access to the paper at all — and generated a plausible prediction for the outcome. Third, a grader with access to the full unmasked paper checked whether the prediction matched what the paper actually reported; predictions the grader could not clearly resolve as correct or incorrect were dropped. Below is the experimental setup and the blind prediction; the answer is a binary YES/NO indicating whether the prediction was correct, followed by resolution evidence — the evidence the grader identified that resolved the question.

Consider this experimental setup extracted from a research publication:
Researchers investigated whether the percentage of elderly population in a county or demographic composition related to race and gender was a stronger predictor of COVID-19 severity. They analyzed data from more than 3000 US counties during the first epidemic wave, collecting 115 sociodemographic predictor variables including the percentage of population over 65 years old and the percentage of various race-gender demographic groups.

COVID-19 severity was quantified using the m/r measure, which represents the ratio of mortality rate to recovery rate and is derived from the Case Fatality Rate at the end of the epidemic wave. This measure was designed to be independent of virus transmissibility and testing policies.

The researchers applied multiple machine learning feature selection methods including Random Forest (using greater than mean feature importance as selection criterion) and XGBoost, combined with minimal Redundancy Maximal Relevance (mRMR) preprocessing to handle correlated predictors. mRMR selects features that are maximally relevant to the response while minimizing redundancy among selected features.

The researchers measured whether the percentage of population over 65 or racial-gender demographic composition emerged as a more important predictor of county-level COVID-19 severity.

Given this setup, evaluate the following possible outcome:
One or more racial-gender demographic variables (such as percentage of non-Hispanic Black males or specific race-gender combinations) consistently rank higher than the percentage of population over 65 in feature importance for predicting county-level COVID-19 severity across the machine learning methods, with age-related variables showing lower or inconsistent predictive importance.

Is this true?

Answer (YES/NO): YES